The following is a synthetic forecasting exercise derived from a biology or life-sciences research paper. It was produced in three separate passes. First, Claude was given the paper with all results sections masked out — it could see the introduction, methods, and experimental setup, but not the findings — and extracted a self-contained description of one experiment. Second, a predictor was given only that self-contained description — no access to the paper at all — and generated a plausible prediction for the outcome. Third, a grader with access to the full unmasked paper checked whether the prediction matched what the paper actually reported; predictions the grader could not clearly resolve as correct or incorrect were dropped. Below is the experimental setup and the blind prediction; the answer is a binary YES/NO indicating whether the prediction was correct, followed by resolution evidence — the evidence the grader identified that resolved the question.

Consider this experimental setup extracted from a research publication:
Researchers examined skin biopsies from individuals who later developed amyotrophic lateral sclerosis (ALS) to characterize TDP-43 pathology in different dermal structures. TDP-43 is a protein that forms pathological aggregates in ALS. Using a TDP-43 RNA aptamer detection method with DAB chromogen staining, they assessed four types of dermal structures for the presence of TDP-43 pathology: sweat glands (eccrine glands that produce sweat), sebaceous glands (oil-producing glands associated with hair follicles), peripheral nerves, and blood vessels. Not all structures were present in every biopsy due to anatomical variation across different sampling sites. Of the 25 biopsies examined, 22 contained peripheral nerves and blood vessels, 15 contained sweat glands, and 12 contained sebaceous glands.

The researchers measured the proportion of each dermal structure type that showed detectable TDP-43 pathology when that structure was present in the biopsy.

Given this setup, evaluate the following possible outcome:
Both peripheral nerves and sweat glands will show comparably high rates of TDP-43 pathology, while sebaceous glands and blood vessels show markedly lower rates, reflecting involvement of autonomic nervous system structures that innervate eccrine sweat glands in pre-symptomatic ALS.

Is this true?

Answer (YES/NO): NO